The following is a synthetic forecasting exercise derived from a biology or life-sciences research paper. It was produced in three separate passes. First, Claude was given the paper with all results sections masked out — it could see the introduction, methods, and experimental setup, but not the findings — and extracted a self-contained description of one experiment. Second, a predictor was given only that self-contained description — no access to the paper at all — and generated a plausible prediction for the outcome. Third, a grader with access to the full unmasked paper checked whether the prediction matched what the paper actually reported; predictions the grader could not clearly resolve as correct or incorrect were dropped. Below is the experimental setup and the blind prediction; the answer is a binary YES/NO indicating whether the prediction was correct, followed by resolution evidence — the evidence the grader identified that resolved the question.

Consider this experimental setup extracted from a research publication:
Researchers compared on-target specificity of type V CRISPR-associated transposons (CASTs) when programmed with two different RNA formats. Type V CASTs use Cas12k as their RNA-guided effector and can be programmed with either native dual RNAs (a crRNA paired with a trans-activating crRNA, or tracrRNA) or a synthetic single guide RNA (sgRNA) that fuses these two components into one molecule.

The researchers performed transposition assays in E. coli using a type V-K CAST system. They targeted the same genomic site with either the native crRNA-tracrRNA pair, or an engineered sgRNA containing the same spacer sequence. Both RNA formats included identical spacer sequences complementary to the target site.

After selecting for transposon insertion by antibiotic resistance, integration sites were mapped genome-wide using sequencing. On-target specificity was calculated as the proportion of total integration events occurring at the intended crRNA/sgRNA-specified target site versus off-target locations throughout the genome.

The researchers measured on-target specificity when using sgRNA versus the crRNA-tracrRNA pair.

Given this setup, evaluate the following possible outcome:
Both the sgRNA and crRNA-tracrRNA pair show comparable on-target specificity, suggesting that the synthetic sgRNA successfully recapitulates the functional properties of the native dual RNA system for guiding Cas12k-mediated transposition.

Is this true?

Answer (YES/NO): NO